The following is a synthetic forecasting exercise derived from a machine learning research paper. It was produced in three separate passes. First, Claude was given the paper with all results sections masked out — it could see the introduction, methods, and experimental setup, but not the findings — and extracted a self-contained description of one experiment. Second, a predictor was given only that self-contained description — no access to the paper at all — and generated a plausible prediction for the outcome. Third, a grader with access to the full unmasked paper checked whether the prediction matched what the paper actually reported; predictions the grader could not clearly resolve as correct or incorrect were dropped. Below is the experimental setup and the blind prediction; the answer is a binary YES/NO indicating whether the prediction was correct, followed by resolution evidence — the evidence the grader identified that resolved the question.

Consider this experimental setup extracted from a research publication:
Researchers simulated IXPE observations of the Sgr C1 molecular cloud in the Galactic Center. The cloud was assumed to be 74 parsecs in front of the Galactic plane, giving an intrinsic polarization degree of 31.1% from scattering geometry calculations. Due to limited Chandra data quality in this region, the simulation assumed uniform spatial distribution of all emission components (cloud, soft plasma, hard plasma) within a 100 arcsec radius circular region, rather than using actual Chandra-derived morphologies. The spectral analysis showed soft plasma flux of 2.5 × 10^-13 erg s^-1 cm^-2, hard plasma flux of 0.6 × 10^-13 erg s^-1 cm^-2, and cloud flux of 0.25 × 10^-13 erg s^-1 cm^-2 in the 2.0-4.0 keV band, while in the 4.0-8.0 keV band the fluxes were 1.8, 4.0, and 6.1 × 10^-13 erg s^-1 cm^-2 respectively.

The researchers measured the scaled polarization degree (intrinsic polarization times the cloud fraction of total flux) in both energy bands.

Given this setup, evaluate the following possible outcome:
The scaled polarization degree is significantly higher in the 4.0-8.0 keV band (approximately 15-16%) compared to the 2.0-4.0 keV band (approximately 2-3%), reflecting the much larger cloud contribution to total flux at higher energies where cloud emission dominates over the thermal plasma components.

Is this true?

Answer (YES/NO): NO